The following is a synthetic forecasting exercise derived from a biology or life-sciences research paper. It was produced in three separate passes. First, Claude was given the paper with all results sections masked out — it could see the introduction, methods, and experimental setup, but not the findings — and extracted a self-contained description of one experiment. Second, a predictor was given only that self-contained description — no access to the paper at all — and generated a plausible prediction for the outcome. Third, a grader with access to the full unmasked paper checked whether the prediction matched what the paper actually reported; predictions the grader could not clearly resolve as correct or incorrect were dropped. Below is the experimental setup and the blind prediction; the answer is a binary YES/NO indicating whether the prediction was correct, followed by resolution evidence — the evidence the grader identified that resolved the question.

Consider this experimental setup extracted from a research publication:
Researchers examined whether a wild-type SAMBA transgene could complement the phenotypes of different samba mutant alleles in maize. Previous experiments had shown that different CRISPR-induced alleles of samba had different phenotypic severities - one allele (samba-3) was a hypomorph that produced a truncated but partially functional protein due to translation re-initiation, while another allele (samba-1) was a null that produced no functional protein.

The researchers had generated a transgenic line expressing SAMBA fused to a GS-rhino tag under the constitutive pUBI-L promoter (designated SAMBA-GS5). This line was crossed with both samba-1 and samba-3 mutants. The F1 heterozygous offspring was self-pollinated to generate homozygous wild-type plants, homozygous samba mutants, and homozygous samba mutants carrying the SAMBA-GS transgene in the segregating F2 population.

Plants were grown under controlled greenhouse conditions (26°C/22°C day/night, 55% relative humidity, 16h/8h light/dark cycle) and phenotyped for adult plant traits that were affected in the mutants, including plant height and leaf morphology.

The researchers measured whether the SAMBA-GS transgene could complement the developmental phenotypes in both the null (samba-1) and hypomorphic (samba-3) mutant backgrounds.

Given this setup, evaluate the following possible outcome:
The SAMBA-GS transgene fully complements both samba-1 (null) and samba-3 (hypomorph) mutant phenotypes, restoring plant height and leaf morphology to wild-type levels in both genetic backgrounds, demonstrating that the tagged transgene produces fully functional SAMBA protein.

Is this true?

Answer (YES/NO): YES